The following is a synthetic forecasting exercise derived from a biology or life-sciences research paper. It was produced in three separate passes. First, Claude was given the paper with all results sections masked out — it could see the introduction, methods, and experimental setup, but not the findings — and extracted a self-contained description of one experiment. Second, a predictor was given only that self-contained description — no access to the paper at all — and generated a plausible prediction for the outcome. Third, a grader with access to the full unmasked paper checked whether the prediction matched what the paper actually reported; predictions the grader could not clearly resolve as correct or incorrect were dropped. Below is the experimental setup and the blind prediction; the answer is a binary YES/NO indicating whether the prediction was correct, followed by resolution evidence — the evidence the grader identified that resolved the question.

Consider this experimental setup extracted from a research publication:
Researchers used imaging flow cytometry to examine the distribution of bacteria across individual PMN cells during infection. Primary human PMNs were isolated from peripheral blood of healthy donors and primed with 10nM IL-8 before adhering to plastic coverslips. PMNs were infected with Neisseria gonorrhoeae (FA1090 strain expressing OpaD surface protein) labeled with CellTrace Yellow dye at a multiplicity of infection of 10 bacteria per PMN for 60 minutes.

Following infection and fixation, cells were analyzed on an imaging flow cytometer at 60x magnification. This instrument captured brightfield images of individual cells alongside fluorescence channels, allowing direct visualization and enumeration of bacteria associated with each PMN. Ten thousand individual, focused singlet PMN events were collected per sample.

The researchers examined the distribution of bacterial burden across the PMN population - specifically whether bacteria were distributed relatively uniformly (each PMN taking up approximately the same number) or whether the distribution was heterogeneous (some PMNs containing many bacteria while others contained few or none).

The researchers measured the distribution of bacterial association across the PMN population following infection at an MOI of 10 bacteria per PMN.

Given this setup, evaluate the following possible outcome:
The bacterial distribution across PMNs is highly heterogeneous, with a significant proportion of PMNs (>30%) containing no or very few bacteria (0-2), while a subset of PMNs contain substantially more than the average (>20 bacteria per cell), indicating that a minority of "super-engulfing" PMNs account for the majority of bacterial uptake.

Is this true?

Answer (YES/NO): NO